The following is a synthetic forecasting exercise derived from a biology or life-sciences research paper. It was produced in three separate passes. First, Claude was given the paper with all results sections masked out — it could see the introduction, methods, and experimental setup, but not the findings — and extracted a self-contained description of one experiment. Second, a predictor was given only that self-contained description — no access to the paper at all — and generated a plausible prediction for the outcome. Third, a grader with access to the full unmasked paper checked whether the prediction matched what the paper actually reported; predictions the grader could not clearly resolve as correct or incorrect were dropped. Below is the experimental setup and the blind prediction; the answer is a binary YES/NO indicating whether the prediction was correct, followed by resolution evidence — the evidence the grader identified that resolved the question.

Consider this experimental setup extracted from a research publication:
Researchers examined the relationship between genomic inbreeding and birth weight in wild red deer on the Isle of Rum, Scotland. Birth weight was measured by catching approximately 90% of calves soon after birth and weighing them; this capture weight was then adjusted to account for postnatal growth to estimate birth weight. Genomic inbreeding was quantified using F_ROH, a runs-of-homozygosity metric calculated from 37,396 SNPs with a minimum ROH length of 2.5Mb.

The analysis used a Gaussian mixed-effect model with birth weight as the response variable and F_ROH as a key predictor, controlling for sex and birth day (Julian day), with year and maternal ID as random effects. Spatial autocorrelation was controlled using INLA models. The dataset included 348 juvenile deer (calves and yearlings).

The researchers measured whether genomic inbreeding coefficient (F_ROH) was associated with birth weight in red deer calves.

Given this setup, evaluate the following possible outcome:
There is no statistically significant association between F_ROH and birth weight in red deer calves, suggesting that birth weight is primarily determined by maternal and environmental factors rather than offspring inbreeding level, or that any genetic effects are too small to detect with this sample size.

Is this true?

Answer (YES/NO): NO